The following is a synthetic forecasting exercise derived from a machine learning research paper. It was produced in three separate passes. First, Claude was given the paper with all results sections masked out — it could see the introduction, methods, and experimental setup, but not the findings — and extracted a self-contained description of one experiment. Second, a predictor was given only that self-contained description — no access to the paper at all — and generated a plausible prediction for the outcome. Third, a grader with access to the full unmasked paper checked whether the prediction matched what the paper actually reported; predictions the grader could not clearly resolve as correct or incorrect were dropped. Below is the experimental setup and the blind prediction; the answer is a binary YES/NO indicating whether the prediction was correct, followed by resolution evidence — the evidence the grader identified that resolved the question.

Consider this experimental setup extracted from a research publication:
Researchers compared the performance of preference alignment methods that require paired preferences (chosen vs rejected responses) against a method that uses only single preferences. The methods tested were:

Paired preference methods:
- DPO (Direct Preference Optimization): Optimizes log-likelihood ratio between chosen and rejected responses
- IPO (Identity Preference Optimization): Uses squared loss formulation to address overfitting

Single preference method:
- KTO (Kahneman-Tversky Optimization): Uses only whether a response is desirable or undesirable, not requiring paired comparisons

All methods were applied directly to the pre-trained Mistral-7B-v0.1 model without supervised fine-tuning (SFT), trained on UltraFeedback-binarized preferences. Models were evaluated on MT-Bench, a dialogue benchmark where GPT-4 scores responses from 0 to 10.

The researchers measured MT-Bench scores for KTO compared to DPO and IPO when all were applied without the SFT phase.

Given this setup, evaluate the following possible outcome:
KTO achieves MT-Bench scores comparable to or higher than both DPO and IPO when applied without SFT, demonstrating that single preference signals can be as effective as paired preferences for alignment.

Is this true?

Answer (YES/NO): YES